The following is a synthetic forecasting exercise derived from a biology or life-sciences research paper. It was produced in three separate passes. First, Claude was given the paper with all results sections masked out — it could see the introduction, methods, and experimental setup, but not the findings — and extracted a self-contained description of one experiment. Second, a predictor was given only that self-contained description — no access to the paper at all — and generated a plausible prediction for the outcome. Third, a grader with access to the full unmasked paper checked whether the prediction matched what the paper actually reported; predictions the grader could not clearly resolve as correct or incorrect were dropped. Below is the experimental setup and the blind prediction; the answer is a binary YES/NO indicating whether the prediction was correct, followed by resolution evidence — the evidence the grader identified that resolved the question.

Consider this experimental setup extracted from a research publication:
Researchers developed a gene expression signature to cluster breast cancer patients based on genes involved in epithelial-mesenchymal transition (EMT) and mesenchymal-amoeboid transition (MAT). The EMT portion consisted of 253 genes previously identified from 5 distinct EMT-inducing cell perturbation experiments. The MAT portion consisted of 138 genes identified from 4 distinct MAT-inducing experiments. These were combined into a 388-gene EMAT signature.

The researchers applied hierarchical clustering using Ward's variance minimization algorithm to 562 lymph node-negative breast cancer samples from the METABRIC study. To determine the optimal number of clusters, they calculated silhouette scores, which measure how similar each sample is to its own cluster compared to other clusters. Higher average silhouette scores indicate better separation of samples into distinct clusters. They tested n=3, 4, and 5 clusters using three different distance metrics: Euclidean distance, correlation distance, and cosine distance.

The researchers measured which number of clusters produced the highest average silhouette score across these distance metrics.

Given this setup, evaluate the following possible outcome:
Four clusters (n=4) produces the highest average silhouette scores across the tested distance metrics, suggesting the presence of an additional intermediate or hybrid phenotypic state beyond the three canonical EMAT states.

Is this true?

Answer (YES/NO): NO